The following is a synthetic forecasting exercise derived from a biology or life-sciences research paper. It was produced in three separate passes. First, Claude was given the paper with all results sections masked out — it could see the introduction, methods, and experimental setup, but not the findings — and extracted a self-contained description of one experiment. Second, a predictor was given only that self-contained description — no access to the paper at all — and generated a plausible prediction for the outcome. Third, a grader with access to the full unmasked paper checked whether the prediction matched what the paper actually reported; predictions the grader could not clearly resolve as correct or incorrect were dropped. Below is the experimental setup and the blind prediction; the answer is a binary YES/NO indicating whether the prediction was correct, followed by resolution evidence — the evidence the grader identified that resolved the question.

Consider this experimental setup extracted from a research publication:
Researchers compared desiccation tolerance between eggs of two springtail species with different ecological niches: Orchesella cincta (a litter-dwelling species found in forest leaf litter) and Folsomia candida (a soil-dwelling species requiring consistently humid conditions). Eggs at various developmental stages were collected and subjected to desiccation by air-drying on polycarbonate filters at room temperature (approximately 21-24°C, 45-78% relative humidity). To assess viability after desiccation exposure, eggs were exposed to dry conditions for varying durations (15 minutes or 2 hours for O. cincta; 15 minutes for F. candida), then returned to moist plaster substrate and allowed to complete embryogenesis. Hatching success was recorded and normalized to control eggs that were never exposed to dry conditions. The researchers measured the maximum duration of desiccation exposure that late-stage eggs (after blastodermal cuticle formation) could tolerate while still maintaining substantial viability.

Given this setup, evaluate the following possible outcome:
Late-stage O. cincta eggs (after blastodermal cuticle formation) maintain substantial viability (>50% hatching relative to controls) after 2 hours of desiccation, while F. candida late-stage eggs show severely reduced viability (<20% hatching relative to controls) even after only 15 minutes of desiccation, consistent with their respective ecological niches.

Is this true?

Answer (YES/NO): NO